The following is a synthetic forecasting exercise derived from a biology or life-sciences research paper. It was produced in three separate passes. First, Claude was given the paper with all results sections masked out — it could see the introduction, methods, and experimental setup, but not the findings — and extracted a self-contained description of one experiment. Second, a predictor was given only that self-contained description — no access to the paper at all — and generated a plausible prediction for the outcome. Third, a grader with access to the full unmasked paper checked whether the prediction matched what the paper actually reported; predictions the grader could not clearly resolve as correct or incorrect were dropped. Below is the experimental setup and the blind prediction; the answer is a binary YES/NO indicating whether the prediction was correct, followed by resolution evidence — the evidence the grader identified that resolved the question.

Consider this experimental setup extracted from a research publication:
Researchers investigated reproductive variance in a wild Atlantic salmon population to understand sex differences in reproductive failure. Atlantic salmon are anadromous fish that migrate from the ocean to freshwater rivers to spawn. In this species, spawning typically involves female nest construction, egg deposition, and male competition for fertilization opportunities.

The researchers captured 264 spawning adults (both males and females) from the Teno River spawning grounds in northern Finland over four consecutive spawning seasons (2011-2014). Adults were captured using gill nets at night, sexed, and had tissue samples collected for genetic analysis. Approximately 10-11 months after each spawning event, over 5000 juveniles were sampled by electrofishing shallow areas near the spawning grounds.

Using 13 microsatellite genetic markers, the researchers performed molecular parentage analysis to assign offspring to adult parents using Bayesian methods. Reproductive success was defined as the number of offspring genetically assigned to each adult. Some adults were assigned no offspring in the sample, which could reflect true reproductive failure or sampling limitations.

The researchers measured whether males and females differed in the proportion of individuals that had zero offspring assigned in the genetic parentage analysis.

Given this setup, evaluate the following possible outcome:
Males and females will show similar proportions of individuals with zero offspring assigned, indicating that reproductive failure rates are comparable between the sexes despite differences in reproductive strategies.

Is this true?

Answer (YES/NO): NO